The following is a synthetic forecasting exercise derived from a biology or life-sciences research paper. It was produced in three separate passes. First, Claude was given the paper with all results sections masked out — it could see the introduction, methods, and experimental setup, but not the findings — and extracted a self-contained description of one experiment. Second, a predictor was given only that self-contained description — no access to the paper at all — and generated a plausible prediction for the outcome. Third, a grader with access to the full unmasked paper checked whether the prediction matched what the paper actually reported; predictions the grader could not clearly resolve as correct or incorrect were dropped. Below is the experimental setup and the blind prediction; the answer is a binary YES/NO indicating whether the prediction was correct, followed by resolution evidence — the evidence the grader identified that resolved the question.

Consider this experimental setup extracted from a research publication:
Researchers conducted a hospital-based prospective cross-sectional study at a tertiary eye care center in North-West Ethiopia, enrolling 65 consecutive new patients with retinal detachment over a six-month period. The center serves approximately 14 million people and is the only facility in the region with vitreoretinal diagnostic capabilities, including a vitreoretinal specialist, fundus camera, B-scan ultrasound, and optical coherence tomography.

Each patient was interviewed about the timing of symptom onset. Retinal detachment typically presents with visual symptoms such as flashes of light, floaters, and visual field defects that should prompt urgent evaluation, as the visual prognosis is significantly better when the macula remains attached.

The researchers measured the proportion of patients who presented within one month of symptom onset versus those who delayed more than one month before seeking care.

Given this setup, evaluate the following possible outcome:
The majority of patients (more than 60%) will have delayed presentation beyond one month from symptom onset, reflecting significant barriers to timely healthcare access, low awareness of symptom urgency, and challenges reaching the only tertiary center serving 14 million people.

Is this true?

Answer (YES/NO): YES